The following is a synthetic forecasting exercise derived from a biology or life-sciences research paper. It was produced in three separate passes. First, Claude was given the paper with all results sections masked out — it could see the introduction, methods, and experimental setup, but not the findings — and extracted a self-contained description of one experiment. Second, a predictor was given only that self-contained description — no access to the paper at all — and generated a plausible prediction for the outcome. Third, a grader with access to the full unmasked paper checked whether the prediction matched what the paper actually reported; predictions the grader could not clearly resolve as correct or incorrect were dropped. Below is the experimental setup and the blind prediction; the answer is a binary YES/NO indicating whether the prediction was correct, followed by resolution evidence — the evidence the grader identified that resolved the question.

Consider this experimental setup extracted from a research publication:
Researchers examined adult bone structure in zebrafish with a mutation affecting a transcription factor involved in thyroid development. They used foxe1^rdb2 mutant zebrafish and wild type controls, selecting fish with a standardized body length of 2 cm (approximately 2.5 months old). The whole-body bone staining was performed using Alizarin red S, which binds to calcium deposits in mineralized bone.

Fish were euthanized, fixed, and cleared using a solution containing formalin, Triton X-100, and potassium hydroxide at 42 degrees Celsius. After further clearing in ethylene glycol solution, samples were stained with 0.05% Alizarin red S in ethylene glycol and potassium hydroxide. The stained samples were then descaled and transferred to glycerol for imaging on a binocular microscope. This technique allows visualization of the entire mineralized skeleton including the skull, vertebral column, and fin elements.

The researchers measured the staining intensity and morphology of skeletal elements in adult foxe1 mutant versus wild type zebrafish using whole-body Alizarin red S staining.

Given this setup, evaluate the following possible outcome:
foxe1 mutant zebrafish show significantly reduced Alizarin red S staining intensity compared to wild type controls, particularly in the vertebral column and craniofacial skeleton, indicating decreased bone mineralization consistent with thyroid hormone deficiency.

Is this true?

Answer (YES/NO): NO